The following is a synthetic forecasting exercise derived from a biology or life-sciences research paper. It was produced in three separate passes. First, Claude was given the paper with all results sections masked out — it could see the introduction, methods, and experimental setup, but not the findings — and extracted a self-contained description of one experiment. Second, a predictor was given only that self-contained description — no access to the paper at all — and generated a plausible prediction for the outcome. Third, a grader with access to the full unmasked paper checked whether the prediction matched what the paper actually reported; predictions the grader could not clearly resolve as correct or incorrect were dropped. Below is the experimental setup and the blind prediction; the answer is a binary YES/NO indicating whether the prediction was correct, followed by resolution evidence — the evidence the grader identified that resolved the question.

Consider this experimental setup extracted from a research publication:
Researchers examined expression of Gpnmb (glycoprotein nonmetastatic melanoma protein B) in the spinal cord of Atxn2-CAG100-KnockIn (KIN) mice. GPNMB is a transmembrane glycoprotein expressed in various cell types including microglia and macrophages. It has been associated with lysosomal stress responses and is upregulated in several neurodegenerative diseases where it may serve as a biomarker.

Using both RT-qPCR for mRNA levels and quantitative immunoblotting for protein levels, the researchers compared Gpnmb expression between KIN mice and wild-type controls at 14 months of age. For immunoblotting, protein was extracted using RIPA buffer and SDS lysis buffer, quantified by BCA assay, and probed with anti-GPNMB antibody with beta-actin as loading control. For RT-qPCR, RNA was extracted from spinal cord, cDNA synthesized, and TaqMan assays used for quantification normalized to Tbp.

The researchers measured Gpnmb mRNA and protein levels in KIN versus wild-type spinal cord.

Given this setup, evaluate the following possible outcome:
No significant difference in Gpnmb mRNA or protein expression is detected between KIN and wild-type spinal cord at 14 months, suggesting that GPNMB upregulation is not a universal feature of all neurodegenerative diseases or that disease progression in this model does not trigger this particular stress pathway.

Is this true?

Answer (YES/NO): NO